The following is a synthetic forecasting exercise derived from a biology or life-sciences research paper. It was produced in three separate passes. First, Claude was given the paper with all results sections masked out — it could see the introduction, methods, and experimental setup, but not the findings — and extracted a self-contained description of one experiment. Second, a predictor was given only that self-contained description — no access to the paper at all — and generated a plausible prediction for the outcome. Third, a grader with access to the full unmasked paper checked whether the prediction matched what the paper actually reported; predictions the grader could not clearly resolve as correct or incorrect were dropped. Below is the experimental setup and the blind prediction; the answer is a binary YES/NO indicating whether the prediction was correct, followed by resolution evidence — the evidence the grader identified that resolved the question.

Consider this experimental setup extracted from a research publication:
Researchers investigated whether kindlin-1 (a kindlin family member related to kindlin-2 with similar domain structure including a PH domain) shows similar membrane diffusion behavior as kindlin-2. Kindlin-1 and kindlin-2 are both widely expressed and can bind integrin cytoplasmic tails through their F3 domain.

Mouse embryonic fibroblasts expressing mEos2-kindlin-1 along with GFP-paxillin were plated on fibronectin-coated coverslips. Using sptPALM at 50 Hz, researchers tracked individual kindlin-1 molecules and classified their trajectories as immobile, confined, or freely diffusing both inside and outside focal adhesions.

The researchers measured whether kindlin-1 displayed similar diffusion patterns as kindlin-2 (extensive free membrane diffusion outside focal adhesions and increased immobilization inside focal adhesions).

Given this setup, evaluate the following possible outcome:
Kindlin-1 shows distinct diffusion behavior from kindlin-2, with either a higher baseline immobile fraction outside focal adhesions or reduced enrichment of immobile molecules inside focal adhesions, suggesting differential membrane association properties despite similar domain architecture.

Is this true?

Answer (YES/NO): NO